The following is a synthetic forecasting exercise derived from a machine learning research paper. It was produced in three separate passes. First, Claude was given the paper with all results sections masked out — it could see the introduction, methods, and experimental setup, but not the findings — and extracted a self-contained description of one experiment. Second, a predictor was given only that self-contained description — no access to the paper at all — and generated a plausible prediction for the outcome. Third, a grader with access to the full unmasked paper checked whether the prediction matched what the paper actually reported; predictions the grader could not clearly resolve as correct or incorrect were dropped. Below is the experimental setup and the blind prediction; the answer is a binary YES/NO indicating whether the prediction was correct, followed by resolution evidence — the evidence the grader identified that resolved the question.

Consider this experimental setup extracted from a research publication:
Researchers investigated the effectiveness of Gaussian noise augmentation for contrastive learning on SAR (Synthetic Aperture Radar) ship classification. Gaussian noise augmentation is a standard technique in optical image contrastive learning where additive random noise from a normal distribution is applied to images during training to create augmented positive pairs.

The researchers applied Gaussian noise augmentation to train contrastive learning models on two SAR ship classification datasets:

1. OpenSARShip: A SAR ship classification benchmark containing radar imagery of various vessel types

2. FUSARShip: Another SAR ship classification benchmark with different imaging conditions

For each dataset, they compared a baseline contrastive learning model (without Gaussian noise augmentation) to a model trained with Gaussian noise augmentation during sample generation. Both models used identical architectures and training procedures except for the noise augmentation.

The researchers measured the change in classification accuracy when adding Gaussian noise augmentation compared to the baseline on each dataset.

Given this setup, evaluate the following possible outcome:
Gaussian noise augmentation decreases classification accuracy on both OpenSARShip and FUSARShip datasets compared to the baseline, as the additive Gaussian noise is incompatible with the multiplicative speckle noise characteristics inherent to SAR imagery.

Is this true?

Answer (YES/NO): NO